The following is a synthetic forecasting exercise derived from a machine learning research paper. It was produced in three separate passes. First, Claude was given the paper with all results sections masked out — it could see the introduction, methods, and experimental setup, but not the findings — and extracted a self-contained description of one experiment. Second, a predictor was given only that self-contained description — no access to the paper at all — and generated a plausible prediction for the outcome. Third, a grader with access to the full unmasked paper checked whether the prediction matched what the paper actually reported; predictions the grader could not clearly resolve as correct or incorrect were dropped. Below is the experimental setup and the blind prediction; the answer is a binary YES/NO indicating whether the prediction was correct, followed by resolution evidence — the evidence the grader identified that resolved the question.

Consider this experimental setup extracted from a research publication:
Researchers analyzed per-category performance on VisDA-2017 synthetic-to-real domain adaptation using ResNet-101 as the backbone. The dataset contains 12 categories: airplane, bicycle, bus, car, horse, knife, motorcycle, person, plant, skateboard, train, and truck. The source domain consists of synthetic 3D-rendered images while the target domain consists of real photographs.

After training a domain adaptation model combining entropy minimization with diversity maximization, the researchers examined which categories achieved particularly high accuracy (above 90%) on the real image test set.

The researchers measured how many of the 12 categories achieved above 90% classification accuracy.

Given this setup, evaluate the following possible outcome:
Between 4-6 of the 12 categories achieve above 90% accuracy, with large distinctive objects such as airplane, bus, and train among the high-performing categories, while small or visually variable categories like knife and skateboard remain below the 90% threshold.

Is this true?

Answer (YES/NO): NO